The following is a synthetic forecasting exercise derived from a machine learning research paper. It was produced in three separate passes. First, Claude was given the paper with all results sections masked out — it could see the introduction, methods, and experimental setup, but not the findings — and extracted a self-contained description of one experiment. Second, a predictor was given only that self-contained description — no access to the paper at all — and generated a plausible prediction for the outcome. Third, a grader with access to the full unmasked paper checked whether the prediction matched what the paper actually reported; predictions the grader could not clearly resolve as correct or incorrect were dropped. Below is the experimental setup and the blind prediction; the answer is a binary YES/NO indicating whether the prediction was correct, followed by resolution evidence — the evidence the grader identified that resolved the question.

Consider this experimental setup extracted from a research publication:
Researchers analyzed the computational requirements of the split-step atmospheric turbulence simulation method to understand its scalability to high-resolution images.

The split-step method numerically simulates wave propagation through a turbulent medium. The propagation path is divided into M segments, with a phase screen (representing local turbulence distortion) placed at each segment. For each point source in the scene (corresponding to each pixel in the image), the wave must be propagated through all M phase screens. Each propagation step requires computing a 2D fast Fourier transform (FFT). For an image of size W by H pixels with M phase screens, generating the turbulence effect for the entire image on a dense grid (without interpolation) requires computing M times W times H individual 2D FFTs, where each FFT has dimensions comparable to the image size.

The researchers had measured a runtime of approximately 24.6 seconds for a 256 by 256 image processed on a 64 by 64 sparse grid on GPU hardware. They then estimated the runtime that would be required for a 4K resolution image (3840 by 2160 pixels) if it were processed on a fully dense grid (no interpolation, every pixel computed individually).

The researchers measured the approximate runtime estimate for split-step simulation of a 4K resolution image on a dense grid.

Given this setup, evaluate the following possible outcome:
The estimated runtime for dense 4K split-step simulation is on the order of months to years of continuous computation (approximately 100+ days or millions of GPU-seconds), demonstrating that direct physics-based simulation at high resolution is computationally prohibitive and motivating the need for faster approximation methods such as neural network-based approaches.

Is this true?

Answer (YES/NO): NO